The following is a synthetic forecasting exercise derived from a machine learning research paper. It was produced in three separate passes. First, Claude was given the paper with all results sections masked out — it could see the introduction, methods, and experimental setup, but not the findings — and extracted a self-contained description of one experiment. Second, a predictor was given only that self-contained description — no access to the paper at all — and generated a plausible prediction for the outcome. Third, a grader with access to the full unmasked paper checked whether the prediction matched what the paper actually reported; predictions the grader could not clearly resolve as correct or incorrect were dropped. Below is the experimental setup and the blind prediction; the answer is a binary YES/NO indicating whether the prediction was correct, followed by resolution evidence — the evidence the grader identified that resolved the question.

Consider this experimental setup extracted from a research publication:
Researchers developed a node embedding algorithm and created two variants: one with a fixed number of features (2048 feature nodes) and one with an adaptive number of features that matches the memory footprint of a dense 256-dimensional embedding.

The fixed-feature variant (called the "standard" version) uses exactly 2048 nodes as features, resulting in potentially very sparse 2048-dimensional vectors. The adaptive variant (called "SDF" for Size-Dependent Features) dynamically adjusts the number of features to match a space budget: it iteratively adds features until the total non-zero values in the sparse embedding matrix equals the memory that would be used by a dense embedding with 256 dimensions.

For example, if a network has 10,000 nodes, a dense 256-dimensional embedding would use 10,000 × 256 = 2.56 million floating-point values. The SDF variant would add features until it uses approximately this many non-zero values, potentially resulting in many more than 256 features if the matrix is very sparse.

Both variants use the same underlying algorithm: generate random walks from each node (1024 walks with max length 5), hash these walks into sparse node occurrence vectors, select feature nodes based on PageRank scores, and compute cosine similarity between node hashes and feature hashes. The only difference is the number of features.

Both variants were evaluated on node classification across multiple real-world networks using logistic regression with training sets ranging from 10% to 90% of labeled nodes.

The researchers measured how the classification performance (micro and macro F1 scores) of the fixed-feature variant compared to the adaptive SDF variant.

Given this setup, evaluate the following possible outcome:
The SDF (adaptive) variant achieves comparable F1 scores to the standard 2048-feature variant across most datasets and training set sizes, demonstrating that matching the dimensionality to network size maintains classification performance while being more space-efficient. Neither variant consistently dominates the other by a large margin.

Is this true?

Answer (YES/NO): NO